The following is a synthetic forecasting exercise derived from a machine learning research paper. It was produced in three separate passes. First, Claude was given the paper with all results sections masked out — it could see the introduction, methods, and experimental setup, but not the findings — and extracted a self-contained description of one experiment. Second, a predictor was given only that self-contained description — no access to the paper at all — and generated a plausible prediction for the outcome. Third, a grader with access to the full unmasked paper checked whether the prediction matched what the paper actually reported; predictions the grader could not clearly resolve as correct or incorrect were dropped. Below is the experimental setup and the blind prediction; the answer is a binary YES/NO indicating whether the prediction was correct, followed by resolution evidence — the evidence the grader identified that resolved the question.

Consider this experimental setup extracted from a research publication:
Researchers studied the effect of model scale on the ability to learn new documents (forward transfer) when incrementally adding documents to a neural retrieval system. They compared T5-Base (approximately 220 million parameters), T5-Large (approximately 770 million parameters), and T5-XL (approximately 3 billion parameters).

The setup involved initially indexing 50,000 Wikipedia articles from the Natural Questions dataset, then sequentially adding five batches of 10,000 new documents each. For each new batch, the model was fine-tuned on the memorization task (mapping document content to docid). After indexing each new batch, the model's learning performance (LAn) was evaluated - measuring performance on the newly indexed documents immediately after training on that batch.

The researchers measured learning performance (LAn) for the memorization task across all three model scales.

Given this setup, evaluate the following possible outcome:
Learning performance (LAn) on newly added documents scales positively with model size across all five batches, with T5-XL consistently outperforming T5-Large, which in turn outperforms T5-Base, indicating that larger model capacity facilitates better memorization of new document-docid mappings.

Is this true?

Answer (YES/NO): YES